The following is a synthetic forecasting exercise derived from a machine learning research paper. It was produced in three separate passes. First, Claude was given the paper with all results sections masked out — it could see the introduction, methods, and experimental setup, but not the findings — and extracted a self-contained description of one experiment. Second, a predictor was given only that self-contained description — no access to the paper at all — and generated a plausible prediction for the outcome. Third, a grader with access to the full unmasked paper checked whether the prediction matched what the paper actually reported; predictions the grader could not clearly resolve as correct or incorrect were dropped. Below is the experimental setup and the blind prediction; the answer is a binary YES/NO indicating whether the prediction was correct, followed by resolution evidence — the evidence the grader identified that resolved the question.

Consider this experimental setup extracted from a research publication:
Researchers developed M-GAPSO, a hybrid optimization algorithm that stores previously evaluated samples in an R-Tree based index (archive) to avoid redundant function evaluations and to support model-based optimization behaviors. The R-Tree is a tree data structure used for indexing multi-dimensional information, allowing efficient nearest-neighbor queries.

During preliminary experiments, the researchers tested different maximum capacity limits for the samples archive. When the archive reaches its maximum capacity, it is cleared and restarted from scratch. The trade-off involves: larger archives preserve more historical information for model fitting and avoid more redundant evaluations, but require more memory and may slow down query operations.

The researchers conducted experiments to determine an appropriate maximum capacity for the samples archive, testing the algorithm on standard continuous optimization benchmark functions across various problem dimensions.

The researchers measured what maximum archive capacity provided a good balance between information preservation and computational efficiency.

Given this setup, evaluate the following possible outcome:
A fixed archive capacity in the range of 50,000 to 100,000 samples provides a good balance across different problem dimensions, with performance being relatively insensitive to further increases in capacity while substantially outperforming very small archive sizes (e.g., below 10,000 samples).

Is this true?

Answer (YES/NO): NO